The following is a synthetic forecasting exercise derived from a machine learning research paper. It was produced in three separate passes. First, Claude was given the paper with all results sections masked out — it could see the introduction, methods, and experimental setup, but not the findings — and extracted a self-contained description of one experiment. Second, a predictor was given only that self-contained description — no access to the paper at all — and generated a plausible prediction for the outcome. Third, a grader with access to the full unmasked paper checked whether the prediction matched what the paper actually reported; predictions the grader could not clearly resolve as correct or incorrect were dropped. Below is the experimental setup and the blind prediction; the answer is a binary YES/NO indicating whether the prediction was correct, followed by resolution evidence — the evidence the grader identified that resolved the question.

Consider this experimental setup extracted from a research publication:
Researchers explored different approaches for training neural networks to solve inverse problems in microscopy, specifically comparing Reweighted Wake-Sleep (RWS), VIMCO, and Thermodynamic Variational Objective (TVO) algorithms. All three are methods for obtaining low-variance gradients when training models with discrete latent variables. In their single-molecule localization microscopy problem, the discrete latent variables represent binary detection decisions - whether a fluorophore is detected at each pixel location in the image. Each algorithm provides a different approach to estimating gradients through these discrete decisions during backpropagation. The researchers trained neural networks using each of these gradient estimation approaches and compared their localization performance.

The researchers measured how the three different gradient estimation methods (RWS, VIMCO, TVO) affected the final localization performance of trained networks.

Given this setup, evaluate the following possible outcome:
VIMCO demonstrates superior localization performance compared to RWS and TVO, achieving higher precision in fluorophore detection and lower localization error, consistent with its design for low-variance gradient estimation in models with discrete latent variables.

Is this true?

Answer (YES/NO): NO